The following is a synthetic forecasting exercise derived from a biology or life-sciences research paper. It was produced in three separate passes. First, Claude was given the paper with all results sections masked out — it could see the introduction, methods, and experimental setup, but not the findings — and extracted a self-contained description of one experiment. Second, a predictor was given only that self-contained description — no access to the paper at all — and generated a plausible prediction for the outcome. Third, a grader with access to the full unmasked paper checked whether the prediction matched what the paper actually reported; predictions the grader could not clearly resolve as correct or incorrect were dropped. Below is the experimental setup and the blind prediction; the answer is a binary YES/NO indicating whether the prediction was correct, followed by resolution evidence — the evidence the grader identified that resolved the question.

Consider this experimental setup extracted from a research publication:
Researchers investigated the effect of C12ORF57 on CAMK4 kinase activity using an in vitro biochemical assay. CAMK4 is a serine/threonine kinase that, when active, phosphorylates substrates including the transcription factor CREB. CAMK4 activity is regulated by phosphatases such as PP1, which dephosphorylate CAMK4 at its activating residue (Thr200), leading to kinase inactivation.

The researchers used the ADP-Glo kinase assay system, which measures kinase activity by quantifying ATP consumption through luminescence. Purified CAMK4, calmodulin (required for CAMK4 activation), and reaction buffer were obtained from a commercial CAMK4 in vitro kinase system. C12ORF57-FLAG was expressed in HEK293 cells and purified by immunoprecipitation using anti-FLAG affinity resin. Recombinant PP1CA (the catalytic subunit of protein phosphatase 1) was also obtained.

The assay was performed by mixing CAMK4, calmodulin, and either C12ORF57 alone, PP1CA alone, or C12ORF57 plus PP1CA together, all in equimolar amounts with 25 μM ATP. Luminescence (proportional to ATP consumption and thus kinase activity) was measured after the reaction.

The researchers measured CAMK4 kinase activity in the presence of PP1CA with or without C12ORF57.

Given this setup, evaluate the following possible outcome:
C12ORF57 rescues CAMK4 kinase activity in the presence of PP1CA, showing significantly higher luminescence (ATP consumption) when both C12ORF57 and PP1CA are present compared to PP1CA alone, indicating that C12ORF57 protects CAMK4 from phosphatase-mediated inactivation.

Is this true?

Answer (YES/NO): YES